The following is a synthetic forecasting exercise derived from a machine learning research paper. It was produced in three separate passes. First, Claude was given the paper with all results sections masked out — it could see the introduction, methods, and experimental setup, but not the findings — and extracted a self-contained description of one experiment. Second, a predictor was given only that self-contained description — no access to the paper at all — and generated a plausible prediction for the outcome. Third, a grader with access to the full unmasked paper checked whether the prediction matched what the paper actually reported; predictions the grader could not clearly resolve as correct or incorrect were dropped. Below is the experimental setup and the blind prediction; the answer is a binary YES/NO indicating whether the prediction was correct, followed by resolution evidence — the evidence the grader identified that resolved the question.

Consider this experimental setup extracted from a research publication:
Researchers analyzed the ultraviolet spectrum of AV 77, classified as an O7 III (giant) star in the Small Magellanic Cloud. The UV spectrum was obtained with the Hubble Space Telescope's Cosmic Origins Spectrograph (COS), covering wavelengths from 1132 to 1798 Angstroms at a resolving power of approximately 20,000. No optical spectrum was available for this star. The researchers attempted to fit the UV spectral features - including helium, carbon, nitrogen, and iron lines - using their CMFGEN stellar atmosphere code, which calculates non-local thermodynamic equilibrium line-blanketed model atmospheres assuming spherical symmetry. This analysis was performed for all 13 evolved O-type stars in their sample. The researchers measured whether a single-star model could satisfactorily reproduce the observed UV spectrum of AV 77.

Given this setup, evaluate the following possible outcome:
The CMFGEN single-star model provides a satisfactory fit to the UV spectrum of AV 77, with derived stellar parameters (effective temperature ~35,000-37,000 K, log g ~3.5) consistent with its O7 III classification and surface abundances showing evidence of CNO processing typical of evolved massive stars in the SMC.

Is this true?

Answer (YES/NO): NO